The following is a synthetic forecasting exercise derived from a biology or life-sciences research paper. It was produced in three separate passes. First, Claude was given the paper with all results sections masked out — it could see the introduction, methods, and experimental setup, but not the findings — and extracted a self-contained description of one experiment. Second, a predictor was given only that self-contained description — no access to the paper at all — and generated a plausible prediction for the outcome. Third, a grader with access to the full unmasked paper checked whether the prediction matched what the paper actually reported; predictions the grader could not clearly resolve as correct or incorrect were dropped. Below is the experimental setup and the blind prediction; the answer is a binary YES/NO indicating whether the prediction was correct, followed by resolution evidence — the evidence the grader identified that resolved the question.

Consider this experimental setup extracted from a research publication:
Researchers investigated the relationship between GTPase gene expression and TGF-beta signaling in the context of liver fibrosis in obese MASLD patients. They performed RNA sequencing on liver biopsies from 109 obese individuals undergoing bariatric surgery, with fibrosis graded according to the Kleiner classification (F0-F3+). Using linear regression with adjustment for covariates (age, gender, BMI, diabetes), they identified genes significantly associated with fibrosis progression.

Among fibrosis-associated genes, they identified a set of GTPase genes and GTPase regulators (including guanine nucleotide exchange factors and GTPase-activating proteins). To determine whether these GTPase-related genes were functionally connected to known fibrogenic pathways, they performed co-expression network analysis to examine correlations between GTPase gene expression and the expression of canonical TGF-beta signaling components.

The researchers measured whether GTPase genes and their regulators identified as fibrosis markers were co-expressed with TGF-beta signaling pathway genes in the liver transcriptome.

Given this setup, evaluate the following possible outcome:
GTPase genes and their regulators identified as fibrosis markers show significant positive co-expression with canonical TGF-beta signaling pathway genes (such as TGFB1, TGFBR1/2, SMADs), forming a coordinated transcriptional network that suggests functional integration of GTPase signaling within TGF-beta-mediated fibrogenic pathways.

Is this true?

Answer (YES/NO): YES